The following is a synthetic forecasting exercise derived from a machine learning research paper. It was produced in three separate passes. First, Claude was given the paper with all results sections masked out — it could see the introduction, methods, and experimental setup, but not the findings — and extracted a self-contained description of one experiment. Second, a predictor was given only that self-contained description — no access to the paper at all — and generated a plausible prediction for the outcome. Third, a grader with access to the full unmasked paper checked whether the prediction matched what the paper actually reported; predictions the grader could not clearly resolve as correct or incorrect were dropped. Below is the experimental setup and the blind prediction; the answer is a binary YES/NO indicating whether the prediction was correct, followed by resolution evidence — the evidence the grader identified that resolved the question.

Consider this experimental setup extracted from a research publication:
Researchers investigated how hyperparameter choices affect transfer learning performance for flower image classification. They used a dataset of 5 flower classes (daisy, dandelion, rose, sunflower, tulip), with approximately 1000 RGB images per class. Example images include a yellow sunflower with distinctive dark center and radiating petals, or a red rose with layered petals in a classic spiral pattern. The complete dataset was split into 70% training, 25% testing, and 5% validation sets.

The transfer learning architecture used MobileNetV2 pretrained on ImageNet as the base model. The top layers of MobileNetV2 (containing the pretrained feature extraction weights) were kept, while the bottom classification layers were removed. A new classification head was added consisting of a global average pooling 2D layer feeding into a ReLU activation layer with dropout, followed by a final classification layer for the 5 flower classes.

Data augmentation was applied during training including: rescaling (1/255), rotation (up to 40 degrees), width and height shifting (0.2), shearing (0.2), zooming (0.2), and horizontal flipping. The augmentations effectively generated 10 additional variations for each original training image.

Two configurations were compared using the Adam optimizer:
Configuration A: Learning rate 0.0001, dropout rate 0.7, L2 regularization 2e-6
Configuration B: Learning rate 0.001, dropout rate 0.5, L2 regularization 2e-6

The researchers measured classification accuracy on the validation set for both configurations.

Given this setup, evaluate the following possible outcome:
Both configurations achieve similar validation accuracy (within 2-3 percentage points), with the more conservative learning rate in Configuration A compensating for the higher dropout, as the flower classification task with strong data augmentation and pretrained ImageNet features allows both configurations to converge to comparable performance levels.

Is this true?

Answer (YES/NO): NO